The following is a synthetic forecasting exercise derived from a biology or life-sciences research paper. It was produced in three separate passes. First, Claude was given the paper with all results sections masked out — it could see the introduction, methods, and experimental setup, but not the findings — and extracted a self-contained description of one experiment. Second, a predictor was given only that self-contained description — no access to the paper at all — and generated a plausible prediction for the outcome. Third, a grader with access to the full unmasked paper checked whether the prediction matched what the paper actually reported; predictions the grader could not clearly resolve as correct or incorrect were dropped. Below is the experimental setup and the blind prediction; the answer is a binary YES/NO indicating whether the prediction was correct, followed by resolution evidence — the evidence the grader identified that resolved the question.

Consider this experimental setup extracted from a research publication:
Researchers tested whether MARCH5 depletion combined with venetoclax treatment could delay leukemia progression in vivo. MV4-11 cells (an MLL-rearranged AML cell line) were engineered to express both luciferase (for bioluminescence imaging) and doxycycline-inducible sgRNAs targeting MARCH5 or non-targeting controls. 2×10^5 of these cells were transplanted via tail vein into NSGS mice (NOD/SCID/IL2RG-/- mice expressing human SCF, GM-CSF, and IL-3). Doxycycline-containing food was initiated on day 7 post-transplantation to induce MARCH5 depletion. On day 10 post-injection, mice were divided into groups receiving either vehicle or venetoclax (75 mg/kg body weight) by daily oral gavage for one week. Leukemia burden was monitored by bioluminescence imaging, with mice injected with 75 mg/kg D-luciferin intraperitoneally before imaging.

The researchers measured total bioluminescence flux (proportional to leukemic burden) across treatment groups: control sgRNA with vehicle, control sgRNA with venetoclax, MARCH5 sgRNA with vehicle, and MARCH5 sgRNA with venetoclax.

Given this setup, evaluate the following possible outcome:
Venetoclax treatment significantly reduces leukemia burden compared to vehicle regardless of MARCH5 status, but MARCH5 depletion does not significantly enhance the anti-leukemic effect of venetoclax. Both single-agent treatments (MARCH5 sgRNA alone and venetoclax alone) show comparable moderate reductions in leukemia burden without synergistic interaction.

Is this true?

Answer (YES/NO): NO